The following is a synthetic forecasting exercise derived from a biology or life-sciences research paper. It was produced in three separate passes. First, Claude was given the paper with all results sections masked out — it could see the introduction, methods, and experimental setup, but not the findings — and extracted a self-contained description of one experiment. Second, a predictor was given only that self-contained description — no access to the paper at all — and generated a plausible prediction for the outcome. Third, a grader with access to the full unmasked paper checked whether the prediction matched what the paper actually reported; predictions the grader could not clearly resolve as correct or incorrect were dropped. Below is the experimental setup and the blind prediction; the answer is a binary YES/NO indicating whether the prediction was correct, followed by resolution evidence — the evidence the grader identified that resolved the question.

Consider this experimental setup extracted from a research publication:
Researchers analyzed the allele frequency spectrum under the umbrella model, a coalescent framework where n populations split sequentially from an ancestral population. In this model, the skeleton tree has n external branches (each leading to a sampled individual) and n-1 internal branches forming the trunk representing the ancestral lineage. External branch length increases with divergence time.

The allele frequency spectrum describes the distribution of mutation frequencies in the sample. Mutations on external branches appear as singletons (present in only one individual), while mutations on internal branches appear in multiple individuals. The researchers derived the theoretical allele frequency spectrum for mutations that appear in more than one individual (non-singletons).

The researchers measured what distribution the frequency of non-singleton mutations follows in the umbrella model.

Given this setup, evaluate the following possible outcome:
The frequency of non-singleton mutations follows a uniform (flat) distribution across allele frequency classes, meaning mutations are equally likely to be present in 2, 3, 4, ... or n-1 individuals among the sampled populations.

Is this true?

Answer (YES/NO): YES